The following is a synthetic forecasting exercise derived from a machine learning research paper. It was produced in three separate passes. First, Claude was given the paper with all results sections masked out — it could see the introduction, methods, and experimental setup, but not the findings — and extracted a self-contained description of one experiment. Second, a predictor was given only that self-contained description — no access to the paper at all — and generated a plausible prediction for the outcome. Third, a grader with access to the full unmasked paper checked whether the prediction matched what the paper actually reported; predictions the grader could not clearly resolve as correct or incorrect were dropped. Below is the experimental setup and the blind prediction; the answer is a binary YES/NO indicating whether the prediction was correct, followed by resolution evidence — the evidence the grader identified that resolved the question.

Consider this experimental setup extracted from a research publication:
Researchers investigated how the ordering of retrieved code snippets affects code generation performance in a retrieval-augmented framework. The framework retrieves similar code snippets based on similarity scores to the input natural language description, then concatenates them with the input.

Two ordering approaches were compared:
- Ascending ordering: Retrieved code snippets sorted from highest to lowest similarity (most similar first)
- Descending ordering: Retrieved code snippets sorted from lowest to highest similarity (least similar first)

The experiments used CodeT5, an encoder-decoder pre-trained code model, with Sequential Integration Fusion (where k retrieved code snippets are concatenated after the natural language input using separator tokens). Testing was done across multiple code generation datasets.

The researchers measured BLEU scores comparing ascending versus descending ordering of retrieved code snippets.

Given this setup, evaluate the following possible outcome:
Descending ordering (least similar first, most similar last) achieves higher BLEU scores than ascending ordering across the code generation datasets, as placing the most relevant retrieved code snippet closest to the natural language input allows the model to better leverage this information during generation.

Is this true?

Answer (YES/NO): NO